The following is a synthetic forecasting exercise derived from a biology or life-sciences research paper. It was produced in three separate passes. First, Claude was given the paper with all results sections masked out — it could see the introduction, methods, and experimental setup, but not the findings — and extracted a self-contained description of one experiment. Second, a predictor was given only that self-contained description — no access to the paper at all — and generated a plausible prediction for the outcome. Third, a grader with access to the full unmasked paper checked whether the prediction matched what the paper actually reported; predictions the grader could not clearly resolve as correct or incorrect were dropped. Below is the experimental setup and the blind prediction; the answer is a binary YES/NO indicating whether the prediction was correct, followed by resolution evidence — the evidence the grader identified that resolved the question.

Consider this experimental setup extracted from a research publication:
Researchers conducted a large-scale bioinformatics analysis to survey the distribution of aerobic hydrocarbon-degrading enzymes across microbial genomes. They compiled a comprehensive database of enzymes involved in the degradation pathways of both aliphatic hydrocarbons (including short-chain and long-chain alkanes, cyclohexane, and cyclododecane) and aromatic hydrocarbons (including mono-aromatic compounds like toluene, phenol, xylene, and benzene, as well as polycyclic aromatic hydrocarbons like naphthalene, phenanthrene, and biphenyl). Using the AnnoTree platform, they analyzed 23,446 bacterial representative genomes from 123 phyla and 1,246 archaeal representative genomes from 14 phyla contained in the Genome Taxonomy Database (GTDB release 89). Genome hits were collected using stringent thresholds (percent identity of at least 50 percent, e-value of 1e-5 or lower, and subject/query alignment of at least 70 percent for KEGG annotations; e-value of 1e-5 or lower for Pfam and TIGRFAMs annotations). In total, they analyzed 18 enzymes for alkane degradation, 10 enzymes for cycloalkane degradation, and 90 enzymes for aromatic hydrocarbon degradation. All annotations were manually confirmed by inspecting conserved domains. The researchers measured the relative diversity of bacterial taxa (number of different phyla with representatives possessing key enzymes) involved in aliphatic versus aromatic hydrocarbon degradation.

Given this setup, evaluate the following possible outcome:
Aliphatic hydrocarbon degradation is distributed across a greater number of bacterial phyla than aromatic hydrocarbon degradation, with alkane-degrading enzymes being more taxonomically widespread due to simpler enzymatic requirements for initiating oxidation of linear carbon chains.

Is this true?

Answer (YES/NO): YES